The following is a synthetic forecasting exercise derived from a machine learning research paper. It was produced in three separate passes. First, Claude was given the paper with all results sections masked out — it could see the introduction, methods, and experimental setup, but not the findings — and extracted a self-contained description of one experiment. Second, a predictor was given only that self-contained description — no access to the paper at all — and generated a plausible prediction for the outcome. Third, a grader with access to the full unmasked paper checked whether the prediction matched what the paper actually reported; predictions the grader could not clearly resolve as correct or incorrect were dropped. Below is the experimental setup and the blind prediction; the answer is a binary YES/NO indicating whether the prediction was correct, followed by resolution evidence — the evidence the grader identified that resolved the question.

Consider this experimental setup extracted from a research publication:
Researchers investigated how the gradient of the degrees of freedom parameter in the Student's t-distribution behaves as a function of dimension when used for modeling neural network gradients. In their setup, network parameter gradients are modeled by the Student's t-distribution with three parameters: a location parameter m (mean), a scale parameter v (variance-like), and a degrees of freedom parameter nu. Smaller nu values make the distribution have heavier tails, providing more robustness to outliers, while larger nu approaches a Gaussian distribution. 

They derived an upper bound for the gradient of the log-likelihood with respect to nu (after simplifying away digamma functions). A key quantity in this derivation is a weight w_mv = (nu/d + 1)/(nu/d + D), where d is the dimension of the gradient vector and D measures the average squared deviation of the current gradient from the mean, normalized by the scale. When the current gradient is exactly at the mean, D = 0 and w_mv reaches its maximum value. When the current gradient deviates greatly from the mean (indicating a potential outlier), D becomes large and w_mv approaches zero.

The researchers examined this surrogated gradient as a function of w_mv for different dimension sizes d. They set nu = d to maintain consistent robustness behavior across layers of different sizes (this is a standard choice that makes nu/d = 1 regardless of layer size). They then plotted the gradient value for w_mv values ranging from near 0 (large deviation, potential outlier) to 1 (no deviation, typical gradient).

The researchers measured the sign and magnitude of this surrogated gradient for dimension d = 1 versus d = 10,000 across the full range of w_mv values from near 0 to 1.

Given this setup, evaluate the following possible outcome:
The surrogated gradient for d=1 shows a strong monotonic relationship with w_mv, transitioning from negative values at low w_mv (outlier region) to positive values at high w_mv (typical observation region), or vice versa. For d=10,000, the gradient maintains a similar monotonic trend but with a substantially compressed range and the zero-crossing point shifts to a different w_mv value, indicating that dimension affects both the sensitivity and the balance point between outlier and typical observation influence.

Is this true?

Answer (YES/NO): NO